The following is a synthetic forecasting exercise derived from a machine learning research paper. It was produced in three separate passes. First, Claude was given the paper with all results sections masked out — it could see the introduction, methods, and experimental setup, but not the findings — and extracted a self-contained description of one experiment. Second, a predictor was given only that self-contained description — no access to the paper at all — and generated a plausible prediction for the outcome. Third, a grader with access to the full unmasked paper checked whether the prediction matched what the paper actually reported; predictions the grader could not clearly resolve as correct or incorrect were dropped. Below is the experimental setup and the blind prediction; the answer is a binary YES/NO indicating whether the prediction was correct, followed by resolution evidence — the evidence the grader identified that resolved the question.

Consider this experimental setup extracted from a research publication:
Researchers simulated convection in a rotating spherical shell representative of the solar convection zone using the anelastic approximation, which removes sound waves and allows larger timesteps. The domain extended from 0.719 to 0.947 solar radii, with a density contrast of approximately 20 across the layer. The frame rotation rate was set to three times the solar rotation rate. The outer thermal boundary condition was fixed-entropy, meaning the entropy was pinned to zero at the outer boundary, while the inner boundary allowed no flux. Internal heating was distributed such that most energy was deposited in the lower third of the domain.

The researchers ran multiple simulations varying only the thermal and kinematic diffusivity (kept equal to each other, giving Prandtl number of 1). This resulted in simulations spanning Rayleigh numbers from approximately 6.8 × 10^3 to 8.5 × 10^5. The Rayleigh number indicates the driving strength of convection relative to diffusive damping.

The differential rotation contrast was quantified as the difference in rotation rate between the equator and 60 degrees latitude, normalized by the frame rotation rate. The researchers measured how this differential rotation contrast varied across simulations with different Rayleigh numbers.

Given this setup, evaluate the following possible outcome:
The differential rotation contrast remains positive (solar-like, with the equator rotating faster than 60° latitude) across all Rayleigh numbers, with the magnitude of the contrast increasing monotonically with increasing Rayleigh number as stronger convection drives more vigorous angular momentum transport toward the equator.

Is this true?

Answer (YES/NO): YES